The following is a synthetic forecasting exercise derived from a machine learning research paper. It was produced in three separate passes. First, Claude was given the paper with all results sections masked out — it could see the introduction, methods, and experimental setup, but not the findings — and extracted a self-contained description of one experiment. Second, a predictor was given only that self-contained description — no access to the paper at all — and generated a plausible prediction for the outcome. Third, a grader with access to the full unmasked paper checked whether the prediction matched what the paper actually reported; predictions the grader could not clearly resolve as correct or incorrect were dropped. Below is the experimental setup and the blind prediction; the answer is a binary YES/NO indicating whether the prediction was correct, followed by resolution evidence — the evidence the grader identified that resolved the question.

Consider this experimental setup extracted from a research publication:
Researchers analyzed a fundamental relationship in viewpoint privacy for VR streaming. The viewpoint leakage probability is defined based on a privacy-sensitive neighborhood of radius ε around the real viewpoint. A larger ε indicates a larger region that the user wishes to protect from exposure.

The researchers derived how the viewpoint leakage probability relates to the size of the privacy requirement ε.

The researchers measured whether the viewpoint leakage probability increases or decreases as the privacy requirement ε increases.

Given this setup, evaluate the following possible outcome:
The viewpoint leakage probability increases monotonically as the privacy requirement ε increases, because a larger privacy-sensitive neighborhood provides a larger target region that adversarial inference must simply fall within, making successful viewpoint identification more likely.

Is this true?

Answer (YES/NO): YES